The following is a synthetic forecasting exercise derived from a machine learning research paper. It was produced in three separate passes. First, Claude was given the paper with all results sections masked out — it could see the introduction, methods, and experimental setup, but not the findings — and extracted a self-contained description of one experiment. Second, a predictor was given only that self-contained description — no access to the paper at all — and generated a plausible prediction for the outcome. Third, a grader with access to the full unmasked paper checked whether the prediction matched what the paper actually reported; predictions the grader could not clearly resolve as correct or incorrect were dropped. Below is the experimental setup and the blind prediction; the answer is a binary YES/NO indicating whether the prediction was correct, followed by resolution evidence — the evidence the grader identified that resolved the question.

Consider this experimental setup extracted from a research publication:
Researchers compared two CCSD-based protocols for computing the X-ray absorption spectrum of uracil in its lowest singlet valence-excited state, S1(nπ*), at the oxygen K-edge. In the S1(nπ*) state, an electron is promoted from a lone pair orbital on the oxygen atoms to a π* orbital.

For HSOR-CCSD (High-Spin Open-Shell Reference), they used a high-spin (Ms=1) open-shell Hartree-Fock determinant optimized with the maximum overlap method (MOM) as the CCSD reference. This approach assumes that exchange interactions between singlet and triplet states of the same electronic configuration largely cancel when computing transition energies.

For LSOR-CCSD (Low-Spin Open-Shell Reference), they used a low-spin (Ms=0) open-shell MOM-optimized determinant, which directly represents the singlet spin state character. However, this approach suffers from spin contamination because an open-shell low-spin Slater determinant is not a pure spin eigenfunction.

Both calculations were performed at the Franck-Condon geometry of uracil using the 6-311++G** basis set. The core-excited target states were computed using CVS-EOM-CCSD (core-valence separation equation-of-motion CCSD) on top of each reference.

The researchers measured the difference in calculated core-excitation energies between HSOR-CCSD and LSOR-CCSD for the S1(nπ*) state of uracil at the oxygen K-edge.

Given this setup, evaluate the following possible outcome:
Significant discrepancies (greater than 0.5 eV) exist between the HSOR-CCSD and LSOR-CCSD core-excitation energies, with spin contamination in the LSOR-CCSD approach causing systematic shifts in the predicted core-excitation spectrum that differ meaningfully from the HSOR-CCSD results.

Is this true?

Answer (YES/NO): NO